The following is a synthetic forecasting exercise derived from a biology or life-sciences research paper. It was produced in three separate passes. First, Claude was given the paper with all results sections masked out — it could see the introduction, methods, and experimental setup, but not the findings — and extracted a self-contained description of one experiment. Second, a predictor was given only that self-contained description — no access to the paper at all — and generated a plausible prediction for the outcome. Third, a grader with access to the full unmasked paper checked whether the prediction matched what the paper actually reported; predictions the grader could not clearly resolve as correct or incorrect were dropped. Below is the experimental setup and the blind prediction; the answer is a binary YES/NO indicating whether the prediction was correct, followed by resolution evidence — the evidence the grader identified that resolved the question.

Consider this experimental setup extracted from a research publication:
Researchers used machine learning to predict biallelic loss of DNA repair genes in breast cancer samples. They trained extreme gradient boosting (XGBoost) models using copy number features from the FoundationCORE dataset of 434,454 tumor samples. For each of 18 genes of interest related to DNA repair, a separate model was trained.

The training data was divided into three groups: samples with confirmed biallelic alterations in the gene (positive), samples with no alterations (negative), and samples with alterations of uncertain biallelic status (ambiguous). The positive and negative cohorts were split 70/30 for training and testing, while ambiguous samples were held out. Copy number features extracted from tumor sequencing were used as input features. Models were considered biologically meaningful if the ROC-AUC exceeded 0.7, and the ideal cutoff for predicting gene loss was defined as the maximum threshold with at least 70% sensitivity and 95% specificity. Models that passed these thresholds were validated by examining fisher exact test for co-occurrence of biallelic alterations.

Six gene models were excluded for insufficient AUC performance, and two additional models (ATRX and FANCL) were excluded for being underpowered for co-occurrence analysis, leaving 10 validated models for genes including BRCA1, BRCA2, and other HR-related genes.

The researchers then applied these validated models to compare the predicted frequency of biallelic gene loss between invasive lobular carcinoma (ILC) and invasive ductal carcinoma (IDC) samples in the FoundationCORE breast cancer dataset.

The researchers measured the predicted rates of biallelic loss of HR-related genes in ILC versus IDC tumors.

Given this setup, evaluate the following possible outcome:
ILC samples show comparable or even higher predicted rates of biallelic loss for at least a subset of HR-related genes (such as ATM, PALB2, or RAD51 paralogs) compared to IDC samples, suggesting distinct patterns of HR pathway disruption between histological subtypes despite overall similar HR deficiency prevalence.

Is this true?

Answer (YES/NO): NO